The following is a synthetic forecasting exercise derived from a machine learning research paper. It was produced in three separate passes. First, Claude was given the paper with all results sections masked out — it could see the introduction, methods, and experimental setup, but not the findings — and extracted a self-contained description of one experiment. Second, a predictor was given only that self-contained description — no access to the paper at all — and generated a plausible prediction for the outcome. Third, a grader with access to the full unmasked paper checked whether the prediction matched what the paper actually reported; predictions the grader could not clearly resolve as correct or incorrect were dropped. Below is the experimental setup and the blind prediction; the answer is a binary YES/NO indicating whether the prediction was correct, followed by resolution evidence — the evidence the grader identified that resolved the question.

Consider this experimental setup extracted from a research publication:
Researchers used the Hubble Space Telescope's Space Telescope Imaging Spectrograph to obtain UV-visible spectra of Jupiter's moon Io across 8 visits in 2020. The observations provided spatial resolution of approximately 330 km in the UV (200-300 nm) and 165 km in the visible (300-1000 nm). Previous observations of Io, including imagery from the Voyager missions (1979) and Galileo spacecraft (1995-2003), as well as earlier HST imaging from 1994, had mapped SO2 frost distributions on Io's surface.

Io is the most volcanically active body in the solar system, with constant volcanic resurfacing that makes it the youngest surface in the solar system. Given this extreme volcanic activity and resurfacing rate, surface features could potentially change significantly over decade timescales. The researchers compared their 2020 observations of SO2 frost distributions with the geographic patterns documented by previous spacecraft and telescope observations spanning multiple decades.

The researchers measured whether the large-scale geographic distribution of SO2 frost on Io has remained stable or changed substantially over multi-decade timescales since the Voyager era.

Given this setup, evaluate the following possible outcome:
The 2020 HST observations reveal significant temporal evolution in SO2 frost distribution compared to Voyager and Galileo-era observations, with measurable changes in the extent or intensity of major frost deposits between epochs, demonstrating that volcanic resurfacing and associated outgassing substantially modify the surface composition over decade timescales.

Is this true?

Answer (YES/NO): NO